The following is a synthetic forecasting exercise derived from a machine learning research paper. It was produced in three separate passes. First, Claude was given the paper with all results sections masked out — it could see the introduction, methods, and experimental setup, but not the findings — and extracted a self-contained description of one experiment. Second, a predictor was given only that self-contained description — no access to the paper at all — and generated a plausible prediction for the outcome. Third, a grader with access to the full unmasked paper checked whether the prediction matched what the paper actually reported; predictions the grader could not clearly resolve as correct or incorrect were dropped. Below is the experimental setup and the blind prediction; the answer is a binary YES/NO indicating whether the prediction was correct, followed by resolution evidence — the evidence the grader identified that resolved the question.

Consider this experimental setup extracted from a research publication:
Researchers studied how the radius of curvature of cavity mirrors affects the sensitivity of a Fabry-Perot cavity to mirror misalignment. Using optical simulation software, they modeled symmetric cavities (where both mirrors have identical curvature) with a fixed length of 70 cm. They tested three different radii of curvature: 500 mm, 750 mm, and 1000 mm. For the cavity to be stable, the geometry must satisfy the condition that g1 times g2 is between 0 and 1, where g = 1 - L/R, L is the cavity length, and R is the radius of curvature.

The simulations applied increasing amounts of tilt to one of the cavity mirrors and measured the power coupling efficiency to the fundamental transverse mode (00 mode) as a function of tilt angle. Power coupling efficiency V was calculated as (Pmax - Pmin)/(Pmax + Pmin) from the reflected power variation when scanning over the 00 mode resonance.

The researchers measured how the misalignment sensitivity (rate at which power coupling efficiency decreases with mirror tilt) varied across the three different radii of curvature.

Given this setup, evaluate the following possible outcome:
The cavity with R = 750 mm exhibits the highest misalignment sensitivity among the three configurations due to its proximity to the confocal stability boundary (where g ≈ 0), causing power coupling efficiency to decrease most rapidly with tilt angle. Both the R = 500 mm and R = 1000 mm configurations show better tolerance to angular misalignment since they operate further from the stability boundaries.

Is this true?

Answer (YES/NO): NO